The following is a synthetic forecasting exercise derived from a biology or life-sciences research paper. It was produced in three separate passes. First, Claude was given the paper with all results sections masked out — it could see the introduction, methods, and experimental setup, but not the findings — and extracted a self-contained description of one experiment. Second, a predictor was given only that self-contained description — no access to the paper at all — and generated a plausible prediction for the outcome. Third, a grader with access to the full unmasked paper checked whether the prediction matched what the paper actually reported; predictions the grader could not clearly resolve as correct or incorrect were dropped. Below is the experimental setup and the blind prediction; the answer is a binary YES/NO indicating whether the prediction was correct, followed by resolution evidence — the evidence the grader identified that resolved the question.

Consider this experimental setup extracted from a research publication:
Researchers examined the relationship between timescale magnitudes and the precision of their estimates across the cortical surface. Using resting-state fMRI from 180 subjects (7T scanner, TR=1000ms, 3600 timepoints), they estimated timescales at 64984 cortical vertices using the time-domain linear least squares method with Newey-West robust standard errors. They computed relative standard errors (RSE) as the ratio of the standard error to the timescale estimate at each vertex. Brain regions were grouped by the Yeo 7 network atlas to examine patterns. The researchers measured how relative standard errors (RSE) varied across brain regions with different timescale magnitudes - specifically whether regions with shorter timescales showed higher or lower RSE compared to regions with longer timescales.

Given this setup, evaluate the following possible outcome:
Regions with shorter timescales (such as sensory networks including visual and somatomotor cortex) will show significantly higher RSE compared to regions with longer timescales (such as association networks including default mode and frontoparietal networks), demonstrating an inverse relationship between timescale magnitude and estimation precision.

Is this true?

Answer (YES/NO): NO